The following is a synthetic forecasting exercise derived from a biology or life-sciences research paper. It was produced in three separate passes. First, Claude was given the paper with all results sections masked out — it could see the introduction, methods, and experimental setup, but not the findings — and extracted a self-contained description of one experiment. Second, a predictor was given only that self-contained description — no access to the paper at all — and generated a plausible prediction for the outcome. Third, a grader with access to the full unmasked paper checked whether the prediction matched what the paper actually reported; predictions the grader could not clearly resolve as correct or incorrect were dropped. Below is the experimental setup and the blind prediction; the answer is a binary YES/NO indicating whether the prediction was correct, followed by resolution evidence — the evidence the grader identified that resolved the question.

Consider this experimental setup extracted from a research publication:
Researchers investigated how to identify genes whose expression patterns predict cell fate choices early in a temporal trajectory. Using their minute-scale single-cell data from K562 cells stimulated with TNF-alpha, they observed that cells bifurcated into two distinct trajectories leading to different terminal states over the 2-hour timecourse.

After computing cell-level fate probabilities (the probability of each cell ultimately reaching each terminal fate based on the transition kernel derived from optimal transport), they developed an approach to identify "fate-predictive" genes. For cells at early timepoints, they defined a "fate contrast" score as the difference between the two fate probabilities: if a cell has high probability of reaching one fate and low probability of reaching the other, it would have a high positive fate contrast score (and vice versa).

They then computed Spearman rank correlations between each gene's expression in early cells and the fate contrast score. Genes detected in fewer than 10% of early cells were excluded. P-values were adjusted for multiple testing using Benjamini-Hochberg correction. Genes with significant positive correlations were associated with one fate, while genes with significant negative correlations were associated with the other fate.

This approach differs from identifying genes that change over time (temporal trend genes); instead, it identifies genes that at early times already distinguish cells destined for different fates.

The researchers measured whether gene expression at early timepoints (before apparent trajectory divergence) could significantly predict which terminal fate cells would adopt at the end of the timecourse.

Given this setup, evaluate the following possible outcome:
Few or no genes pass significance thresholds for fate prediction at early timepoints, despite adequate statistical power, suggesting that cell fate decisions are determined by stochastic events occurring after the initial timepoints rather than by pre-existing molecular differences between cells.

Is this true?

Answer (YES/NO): NO